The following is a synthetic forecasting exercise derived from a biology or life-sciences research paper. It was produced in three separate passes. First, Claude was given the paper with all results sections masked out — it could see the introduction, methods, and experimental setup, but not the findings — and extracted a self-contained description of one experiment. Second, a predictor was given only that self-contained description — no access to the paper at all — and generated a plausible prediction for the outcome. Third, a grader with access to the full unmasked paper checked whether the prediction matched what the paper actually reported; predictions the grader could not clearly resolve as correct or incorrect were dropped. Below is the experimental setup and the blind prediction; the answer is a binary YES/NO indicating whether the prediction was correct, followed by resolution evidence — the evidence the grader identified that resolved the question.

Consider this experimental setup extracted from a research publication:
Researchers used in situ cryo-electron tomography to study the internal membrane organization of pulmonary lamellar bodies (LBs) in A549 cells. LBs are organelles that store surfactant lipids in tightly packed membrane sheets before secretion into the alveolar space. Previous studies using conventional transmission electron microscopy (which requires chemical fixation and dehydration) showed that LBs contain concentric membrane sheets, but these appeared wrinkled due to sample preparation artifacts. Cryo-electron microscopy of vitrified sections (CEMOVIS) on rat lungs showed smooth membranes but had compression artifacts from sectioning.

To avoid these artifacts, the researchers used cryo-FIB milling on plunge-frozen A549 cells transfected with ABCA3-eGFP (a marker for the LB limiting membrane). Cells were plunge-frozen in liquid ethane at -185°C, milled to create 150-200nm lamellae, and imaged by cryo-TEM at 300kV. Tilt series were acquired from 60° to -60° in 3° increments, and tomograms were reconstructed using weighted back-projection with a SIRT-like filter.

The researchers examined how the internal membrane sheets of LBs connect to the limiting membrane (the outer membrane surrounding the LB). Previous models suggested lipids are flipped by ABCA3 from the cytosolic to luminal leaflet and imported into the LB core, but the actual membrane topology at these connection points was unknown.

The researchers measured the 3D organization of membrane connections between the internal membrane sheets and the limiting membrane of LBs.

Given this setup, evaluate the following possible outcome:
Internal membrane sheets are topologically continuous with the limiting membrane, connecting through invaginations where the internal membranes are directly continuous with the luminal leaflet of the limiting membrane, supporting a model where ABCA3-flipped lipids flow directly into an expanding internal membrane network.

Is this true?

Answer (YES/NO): NO